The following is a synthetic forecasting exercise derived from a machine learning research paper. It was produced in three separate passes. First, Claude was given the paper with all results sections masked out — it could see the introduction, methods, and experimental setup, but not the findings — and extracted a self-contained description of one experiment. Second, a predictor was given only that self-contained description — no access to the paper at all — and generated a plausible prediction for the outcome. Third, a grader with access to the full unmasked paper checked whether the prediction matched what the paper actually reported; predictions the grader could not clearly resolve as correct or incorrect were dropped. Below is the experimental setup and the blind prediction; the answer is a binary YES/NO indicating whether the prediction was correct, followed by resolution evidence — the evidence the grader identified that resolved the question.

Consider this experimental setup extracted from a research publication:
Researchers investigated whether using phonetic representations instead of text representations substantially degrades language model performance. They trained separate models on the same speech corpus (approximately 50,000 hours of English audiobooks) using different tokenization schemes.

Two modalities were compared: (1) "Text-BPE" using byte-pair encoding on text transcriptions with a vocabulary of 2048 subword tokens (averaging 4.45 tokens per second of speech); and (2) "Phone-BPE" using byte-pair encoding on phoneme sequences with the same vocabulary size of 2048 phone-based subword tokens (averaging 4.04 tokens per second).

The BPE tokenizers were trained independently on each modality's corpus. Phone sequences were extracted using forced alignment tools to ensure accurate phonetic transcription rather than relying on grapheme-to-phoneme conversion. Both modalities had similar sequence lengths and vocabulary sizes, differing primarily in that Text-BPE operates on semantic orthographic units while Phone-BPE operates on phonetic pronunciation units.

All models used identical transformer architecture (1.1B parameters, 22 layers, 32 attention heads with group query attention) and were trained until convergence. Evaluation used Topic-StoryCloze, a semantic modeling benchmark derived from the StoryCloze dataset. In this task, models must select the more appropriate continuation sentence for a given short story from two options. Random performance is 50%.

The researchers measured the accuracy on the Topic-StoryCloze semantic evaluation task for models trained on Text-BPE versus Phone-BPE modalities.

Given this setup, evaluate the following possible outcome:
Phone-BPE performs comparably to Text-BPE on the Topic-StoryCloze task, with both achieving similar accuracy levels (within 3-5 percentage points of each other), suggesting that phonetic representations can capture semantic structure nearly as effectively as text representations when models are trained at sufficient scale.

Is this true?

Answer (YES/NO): YES